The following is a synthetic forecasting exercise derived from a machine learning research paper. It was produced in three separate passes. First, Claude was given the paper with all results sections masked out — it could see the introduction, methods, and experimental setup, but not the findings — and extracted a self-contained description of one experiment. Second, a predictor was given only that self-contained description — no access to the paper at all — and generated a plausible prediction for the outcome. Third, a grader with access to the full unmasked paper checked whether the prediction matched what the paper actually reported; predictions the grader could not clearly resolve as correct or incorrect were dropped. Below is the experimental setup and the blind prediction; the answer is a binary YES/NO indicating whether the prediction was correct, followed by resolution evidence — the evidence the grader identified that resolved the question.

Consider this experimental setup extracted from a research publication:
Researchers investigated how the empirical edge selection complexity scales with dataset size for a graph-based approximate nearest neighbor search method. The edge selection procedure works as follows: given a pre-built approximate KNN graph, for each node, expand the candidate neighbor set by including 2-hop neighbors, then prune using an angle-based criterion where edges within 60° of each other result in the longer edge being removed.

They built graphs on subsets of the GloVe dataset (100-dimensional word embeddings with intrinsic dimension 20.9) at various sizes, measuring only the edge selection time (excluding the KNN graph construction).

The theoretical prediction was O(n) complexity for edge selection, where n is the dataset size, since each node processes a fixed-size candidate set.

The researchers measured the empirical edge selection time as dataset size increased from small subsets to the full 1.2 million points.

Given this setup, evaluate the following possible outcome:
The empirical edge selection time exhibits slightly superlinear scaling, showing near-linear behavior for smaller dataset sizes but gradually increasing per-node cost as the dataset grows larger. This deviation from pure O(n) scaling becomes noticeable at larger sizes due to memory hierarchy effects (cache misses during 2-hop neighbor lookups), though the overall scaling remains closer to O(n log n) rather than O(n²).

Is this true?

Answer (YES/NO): NO